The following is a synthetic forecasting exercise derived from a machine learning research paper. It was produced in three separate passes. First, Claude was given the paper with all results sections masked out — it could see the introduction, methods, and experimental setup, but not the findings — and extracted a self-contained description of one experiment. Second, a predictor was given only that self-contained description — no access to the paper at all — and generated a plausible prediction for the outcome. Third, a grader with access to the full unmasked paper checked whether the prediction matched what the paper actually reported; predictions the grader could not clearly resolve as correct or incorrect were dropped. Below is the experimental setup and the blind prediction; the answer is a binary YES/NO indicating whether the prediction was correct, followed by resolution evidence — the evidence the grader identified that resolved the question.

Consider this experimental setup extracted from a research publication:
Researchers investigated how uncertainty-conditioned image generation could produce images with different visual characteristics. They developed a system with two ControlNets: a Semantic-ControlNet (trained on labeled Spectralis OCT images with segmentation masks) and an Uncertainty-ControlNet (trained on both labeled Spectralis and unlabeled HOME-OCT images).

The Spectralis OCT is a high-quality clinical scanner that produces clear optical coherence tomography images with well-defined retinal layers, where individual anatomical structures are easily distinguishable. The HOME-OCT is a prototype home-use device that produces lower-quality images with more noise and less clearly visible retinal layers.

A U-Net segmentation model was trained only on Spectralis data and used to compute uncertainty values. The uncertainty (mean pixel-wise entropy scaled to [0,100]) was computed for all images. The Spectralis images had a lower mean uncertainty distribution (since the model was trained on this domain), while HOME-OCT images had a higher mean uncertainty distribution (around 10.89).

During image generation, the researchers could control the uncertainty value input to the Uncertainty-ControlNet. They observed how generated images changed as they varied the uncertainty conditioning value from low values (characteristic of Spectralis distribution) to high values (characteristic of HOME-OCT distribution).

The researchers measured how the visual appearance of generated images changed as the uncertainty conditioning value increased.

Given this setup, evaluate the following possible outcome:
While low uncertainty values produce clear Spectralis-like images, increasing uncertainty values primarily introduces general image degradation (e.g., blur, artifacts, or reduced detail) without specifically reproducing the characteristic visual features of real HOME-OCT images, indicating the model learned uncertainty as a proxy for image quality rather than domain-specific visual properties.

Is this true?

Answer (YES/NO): NO